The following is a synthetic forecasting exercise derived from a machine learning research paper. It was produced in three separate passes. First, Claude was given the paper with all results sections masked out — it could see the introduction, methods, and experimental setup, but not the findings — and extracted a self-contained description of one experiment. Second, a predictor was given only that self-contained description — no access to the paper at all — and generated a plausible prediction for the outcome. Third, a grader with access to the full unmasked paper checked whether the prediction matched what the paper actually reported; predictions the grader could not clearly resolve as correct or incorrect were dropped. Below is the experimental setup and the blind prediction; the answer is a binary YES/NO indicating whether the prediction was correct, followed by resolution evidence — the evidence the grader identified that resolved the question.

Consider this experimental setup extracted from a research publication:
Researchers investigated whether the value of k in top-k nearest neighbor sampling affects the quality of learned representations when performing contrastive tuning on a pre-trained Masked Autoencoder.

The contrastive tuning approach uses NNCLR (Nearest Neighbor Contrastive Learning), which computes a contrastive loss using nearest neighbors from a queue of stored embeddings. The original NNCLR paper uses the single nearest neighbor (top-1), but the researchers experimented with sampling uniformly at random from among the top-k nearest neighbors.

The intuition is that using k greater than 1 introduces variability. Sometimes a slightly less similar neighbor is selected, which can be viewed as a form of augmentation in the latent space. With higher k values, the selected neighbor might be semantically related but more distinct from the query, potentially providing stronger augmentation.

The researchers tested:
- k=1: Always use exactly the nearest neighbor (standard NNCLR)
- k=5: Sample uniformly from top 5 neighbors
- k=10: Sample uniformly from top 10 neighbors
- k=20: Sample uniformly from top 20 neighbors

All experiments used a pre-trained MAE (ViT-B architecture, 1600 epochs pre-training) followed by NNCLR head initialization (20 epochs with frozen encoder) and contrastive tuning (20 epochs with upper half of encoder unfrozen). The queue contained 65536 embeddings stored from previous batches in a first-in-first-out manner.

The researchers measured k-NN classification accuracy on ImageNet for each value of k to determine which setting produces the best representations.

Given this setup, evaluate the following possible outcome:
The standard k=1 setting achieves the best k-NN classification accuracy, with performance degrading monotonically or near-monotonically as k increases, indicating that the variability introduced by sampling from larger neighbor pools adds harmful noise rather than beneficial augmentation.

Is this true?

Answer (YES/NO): NO